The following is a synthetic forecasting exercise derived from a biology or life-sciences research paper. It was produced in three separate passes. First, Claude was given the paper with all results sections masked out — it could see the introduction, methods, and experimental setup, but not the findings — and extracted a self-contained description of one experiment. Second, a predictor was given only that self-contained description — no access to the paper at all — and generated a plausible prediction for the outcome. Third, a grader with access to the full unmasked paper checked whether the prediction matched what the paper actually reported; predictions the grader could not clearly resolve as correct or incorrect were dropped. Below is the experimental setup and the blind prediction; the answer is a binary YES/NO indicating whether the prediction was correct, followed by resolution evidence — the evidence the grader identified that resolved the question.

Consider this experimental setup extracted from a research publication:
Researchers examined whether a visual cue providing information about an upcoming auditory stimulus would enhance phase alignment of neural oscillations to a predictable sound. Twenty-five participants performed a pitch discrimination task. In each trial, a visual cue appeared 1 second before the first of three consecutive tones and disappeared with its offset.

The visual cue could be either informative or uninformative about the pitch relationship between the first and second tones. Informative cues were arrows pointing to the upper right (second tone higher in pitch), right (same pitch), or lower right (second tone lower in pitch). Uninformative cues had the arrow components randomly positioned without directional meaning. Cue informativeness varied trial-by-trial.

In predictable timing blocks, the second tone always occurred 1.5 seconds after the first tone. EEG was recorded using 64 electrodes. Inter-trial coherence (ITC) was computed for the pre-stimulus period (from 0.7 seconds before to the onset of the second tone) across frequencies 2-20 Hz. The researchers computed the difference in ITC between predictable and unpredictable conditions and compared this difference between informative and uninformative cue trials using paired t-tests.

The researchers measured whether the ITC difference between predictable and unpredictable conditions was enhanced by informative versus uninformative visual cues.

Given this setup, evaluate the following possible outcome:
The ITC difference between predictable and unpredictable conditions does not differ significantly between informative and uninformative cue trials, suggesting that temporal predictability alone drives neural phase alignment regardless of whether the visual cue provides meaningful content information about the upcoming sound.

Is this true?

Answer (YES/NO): YES